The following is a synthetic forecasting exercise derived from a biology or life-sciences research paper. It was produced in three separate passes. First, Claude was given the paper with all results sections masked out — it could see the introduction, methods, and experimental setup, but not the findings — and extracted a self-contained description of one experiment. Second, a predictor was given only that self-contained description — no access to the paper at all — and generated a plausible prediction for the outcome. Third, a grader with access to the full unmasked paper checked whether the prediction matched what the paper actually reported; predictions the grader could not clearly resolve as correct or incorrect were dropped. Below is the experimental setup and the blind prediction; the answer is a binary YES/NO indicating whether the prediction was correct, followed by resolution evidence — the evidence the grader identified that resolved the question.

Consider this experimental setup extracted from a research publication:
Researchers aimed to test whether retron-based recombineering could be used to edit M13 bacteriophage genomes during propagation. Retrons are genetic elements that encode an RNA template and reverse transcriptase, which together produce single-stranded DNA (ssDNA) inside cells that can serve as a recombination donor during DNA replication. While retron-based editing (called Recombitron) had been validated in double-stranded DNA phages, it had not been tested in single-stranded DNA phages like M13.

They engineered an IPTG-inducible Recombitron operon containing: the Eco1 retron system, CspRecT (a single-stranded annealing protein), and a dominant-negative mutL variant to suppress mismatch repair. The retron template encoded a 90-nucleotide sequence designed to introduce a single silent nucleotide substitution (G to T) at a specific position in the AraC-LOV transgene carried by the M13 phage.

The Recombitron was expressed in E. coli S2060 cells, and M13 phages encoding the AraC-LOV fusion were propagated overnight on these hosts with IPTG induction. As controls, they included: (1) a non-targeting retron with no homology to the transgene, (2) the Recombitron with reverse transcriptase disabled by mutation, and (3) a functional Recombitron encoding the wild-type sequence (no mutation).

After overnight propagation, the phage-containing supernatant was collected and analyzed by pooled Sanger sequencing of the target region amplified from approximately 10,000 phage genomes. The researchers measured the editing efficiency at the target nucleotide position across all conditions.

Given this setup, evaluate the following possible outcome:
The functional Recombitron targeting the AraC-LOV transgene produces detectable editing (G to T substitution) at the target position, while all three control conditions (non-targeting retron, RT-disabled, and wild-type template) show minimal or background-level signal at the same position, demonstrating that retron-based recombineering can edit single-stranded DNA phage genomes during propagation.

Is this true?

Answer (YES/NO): YES